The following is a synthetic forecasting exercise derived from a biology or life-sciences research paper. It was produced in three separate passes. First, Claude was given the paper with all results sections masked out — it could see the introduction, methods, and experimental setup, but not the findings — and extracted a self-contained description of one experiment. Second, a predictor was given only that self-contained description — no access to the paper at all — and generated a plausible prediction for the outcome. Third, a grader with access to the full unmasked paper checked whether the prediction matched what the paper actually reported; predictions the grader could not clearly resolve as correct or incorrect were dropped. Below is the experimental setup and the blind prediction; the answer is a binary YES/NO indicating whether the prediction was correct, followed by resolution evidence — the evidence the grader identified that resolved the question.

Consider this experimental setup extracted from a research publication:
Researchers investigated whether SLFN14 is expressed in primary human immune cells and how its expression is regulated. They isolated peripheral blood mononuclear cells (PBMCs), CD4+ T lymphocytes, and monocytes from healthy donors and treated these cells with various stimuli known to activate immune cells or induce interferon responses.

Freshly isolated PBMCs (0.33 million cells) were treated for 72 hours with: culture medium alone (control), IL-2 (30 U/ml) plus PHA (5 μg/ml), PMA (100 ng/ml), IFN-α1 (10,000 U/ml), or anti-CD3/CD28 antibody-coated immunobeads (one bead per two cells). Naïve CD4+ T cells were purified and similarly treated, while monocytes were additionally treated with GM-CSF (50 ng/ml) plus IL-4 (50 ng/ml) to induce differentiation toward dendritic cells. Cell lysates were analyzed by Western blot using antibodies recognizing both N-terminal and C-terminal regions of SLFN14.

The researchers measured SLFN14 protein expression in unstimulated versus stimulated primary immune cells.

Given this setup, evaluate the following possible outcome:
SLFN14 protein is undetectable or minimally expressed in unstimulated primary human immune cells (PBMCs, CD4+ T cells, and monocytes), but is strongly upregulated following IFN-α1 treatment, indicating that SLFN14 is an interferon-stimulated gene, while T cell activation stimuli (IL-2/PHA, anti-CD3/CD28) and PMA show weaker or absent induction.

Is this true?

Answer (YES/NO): NO